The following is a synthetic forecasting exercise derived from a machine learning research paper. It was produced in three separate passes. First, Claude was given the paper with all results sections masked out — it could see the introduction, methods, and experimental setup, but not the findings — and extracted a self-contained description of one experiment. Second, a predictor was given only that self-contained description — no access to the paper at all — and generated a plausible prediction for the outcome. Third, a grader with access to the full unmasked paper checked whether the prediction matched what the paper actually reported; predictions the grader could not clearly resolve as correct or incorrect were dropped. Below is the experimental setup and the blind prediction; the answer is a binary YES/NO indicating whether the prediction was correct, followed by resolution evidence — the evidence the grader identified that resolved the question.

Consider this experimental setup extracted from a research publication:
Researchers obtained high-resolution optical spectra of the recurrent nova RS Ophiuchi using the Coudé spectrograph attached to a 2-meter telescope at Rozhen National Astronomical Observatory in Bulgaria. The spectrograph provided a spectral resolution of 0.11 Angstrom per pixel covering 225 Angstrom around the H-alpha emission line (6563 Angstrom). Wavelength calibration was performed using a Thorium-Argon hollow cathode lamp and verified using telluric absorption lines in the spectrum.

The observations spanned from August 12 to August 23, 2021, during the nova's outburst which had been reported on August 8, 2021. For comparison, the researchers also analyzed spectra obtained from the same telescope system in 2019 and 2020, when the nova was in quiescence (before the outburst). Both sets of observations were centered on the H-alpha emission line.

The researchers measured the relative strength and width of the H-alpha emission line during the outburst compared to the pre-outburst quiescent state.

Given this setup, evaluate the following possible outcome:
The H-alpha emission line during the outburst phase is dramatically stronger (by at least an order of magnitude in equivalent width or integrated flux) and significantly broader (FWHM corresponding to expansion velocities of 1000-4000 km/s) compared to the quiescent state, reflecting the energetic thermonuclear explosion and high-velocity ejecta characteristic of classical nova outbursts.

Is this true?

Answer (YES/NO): YES